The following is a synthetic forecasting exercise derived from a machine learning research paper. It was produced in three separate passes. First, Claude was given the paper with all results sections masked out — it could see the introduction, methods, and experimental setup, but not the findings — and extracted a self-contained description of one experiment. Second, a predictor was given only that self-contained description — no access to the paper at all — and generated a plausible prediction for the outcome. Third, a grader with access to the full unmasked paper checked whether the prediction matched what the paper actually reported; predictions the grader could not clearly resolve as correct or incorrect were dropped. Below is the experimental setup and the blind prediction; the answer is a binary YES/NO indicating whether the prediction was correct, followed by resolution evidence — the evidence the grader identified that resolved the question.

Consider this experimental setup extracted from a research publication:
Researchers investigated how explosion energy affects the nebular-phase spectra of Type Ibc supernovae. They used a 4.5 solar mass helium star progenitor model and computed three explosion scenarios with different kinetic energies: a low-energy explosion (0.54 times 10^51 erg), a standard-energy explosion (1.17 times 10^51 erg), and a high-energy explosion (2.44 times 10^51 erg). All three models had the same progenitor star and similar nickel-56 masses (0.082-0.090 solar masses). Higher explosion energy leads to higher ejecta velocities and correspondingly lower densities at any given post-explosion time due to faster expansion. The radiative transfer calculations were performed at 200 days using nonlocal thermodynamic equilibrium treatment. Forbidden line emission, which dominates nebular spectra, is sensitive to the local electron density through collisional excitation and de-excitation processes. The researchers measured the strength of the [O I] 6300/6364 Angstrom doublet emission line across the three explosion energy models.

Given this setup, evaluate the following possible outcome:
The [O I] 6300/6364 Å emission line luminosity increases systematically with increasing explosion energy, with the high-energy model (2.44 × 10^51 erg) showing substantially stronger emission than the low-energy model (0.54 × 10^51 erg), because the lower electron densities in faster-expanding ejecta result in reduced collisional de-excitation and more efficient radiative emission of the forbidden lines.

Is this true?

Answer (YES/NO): NO